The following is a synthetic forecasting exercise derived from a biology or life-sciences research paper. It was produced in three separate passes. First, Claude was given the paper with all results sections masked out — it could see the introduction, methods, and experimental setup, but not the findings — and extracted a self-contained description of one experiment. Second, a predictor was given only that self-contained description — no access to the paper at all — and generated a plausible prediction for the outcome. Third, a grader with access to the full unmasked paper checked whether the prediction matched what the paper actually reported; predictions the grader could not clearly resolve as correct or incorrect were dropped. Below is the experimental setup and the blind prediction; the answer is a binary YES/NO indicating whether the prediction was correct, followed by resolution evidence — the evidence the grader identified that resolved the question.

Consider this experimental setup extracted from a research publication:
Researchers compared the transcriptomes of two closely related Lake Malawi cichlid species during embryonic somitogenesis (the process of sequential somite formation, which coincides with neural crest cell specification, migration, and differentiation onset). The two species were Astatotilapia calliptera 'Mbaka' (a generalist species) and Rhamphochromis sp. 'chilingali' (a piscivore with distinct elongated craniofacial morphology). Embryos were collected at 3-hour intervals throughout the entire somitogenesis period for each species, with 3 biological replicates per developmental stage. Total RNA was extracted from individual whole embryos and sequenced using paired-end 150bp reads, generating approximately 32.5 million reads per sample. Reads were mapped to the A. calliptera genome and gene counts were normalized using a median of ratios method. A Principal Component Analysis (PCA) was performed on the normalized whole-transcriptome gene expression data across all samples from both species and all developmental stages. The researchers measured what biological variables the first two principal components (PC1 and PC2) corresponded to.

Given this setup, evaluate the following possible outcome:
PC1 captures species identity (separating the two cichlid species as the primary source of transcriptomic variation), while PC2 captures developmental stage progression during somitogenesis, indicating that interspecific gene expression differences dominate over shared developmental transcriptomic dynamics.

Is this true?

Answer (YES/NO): NO